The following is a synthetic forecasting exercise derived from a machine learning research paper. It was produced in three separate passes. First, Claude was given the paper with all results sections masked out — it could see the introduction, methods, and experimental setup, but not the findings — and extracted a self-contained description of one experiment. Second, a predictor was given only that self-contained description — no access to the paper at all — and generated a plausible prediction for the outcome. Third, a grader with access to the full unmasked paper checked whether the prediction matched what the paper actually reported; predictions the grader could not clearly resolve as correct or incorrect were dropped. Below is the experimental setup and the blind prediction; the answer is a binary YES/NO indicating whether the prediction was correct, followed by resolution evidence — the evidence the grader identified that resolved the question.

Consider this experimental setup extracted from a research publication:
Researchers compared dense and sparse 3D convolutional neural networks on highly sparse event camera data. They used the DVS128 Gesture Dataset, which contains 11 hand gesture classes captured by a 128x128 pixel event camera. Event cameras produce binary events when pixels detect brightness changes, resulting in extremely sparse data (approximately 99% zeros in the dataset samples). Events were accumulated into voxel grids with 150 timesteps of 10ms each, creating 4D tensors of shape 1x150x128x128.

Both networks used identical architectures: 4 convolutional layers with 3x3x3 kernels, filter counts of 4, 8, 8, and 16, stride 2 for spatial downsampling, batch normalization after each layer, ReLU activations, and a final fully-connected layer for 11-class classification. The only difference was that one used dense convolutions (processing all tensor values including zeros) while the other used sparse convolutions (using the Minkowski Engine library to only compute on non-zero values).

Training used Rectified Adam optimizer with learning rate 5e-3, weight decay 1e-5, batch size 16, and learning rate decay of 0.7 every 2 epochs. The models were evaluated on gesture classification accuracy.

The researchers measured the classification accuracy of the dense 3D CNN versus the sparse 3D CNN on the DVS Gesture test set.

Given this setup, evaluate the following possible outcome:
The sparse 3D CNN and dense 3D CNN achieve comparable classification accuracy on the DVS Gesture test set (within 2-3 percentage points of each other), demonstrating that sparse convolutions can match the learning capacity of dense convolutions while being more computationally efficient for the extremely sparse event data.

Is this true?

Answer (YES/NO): YES